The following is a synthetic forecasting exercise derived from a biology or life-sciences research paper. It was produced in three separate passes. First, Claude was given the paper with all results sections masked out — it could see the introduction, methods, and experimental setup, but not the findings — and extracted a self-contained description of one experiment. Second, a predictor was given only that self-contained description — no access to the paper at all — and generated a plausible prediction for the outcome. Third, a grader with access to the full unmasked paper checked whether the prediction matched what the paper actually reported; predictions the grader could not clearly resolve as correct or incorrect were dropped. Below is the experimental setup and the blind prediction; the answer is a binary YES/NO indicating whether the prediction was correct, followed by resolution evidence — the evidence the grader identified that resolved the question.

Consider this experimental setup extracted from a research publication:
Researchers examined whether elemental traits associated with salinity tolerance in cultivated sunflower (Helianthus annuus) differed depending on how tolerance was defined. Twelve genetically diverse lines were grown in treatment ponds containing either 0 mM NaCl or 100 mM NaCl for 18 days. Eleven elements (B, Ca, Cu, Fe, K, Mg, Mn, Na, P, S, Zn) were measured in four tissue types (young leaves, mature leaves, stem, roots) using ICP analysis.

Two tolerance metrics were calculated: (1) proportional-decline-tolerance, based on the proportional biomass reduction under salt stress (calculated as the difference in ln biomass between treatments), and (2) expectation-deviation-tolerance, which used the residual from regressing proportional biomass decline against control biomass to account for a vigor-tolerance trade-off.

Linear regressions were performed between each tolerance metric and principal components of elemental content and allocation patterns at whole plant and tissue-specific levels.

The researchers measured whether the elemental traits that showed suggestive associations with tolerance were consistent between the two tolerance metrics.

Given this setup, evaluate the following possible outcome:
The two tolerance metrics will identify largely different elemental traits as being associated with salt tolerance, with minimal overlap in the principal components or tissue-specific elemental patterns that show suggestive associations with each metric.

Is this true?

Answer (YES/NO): YES